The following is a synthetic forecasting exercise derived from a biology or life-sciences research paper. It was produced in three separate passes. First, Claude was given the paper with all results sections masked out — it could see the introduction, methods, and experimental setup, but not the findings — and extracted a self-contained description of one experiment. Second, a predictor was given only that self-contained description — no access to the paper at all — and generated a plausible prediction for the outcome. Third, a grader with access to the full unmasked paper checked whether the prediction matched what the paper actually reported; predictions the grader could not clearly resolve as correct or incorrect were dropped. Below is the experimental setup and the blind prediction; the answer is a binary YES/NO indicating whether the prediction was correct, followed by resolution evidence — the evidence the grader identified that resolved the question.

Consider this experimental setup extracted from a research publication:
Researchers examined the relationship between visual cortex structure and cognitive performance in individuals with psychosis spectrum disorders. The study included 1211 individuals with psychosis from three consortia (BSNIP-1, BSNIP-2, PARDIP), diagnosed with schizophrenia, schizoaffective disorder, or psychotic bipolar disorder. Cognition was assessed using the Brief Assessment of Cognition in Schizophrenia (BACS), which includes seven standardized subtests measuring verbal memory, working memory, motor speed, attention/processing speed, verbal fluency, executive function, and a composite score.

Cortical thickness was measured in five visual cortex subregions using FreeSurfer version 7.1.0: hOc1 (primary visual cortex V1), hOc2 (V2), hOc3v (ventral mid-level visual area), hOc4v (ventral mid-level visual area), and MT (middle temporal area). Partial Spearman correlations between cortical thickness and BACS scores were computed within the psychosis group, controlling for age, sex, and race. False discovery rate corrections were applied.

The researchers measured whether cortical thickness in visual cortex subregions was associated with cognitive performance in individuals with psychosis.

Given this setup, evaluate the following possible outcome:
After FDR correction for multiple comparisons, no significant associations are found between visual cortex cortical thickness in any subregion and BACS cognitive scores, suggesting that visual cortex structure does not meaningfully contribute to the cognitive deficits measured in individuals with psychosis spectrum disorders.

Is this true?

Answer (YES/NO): NO